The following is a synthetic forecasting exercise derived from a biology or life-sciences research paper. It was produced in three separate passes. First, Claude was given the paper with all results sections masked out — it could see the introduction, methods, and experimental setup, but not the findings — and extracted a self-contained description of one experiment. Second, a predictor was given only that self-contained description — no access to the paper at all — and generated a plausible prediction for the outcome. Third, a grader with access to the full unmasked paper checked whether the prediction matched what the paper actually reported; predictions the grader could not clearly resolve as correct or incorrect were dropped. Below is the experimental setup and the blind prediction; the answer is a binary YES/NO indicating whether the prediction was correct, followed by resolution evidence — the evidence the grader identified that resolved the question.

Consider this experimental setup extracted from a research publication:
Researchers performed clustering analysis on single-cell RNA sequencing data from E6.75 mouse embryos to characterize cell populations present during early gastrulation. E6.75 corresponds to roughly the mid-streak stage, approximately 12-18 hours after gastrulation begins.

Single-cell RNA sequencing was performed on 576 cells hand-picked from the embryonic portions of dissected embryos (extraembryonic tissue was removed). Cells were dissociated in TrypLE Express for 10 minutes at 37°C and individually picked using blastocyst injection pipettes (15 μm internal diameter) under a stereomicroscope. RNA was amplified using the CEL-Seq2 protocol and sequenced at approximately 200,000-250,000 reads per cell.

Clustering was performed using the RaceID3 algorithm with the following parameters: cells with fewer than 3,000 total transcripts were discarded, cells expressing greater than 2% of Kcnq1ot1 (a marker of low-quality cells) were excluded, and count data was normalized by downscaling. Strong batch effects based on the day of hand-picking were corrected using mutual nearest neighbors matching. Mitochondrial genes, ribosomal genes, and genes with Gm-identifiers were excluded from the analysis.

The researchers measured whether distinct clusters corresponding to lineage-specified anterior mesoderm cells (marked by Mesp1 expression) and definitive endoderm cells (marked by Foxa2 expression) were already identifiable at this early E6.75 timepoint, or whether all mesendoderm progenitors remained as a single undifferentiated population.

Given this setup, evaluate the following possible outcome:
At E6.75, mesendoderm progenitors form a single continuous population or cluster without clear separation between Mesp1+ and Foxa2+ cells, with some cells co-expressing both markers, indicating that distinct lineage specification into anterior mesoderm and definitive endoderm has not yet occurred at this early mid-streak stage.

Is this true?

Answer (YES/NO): NO